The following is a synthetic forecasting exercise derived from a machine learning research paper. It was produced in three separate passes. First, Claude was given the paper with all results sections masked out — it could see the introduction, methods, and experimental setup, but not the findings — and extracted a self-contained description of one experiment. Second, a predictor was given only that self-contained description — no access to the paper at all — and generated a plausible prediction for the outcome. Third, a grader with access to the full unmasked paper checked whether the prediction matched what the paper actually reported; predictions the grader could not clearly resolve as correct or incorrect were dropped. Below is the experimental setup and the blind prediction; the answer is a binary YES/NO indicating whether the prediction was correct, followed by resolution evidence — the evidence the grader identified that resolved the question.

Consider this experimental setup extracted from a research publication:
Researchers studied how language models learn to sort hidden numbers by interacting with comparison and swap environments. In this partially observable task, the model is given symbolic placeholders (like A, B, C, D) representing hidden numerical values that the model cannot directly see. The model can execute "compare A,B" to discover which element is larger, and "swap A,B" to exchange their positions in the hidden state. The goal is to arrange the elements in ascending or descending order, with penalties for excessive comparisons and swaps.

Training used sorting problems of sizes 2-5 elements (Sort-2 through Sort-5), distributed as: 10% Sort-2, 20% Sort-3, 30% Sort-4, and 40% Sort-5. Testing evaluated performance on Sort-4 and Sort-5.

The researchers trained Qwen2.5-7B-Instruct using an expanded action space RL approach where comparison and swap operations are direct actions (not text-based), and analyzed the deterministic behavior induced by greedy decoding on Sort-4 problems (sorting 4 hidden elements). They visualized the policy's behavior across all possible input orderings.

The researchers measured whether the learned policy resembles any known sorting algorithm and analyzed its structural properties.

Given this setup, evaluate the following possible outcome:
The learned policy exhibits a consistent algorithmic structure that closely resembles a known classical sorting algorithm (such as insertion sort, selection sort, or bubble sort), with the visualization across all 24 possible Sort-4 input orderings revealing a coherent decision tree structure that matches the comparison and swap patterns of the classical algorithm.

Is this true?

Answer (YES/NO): NO